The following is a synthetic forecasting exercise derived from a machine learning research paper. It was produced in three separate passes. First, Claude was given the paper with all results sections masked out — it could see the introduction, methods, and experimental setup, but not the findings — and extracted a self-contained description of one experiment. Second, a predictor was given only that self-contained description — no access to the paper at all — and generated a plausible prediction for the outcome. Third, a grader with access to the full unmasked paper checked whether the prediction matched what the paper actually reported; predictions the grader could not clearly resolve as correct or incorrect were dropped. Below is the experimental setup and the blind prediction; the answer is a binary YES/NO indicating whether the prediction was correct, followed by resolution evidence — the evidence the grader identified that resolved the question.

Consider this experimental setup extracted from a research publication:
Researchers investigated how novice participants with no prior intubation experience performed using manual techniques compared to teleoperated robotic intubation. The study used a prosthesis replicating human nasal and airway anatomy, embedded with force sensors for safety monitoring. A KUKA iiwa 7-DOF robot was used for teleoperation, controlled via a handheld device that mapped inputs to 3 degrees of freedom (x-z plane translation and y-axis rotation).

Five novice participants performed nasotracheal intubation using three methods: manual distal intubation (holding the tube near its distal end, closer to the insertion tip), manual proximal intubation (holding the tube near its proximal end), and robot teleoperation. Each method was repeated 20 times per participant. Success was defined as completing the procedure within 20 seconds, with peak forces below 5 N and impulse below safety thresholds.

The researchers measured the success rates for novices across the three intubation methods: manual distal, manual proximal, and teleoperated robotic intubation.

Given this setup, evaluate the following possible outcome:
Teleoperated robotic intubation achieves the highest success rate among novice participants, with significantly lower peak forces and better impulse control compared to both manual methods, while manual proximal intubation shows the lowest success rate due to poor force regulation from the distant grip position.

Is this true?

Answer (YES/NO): NO